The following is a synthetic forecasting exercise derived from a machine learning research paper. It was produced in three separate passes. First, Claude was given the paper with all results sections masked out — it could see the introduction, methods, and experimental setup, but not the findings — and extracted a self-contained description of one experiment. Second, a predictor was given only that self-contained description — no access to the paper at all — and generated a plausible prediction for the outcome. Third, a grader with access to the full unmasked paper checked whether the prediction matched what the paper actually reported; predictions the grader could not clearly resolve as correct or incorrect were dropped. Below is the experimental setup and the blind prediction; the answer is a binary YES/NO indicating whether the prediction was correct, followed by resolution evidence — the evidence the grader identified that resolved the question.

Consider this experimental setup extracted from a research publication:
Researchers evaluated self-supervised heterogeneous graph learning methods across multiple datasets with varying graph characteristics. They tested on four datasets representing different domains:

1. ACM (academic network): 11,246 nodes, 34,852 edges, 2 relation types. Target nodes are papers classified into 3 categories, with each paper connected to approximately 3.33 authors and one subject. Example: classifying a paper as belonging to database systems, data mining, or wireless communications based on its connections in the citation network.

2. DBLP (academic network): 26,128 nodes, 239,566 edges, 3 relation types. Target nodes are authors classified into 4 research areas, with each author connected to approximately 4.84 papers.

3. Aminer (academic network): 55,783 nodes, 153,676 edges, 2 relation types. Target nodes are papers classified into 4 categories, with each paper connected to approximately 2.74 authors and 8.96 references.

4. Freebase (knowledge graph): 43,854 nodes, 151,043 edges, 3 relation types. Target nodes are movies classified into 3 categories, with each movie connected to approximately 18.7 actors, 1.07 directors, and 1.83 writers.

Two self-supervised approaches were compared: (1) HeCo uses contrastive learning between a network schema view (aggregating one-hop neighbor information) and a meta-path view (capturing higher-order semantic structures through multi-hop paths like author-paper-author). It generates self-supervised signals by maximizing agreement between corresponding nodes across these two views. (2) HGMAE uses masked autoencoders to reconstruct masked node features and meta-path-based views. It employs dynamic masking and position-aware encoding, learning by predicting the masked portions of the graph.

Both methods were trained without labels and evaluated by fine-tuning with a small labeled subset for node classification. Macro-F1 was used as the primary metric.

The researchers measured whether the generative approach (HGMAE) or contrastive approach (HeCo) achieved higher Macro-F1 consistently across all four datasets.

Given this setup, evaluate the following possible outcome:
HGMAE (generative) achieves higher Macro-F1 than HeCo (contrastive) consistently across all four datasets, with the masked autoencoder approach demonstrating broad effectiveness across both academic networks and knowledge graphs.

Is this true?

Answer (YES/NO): YES